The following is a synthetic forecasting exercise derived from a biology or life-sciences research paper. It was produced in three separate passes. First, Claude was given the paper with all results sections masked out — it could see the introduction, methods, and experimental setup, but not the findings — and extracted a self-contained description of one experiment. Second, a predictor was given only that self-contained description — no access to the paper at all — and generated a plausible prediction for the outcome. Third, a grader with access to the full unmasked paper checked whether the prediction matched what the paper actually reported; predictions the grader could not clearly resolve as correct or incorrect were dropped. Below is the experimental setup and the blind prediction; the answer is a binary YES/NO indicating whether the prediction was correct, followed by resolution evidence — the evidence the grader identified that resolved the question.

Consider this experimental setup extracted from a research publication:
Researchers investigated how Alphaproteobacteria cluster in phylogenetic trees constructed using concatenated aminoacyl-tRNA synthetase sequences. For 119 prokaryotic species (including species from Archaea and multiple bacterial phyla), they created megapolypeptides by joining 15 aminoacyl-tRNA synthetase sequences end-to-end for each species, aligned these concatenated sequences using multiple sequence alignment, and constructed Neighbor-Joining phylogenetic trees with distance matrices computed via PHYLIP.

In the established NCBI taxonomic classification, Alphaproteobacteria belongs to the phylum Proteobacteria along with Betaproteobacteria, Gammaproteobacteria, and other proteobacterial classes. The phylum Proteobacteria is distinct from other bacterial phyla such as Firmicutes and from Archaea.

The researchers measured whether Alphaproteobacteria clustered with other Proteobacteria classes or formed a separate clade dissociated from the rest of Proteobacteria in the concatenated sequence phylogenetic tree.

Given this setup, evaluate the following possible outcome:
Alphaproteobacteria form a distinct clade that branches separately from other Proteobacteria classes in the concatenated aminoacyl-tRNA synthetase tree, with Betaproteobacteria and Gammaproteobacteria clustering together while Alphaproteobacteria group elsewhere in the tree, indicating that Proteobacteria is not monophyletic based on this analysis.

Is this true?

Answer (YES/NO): YES